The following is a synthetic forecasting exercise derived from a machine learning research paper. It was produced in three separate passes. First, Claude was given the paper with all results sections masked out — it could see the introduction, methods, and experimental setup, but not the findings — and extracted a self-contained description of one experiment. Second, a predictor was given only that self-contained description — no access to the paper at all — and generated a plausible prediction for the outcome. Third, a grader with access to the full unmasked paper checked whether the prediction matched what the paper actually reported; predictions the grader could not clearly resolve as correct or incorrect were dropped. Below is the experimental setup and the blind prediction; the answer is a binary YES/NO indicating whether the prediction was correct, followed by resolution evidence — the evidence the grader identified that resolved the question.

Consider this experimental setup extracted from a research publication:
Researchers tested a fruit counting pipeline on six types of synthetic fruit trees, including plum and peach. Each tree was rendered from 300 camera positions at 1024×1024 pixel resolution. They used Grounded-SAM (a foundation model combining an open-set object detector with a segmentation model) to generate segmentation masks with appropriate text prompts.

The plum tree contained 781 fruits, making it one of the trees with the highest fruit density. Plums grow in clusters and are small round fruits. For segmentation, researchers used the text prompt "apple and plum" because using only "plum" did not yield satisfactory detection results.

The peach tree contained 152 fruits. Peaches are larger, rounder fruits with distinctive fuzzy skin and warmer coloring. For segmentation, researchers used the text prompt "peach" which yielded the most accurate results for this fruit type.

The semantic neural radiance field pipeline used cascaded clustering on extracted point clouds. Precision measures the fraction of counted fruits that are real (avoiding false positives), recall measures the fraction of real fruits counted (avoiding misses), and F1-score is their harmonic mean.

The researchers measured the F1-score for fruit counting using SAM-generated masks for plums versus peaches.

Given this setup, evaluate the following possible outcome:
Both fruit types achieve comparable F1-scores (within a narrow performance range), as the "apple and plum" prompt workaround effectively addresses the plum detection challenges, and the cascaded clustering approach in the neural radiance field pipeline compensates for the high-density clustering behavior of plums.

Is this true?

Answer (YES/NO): NO